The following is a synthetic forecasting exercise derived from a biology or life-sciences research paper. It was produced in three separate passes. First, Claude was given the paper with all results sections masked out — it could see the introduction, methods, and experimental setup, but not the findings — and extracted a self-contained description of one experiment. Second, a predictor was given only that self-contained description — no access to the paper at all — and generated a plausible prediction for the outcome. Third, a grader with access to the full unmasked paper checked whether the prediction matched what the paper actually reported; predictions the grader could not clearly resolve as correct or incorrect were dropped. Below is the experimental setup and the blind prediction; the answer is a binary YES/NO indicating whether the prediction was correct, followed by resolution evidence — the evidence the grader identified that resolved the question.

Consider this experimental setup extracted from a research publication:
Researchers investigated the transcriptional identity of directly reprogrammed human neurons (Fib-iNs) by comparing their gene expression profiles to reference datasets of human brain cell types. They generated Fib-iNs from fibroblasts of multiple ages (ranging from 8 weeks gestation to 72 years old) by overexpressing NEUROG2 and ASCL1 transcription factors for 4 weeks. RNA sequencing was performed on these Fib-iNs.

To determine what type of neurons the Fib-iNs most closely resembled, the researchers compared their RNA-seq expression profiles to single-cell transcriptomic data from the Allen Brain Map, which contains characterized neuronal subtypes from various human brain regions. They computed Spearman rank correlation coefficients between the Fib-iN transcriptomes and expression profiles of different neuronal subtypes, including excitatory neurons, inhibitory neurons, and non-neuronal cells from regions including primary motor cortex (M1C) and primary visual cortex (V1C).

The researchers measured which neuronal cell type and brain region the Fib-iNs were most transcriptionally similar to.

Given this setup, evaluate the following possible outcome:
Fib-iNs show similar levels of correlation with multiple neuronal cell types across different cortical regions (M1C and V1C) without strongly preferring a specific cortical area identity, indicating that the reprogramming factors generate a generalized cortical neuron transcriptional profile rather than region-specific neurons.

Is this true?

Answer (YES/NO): NO